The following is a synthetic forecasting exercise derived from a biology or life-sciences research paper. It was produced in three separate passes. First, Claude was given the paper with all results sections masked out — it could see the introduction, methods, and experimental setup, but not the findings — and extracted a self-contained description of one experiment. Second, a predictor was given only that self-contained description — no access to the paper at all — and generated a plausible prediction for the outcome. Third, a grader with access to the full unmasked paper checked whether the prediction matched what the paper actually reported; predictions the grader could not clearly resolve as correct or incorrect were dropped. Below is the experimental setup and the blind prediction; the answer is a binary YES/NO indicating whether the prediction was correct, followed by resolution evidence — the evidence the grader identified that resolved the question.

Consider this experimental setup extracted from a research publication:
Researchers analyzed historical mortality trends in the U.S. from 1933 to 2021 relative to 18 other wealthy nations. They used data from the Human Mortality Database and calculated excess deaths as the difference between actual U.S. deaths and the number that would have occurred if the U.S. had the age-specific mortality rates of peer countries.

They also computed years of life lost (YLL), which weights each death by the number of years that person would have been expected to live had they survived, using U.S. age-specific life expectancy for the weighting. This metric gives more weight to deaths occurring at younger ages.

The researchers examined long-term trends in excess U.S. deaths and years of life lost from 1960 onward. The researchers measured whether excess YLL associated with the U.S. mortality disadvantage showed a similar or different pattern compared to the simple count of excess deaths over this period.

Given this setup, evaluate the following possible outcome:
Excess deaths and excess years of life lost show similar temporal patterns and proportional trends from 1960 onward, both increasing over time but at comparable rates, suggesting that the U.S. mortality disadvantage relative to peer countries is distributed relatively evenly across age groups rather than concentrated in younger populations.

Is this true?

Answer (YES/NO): NO